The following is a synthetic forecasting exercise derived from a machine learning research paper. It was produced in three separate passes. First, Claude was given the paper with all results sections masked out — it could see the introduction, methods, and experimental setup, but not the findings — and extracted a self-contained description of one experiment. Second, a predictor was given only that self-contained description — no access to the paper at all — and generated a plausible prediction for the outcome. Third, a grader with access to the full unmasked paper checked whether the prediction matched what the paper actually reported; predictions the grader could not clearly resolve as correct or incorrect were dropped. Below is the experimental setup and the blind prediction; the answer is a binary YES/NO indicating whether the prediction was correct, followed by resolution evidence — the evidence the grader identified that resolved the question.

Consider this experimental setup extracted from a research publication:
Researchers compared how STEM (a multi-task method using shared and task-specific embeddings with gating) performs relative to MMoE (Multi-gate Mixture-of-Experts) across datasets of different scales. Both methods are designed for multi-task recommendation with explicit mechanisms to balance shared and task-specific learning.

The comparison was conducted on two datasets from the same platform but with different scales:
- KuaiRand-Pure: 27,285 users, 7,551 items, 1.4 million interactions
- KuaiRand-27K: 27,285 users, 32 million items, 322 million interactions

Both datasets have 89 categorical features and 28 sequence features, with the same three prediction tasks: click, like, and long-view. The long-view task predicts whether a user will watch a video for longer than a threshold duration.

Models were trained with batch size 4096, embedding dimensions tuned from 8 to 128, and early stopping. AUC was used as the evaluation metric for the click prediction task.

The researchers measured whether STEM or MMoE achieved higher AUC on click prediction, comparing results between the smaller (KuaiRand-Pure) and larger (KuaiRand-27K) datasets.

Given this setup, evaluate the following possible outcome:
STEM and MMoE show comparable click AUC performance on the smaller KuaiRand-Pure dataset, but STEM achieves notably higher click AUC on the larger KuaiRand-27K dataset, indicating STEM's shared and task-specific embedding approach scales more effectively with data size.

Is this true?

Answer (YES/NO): NO